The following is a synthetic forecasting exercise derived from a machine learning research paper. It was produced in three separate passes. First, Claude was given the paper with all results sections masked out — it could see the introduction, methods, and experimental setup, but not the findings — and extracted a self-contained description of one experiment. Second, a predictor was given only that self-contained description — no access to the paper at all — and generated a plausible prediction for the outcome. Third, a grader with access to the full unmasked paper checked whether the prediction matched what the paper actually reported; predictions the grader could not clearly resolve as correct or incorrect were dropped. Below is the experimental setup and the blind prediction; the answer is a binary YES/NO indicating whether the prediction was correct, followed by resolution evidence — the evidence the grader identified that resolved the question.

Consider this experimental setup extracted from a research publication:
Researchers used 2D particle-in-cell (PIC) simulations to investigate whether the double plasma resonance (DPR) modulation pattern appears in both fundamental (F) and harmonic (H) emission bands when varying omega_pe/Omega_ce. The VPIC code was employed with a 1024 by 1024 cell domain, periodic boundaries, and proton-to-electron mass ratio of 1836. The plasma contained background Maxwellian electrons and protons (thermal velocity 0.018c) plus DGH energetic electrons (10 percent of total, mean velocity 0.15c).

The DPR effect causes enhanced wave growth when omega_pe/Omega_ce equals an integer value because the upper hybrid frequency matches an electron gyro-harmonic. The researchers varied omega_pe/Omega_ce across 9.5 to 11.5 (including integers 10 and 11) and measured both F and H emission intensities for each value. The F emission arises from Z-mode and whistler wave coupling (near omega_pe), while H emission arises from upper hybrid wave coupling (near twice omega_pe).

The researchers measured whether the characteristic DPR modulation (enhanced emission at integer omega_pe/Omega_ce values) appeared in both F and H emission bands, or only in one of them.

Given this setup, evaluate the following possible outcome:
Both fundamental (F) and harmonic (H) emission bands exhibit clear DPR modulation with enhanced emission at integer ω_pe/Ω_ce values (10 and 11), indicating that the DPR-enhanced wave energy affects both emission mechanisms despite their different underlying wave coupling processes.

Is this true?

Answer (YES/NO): NO